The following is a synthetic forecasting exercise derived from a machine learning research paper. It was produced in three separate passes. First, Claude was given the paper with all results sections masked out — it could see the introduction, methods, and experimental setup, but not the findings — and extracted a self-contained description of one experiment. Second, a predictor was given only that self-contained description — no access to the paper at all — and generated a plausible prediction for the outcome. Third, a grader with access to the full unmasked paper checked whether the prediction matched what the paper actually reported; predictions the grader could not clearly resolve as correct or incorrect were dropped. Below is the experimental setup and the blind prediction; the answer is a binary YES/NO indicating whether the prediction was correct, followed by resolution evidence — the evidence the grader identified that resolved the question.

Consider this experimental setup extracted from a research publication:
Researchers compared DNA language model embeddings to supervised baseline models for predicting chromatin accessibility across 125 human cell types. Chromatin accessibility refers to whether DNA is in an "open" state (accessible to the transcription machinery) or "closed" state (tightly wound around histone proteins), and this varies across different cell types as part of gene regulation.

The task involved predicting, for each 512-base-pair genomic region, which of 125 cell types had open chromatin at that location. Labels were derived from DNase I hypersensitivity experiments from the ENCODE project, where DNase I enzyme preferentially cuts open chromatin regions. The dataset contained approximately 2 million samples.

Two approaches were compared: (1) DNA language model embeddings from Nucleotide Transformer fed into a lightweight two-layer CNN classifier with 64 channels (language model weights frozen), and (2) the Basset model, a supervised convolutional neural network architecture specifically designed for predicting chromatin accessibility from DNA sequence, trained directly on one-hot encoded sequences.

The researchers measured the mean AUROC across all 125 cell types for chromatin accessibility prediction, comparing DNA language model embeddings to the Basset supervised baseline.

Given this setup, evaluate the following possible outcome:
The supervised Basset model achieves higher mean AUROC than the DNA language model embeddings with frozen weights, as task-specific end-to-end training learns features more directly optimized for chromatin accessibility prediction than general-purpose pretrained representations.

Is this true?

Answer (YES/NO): YES